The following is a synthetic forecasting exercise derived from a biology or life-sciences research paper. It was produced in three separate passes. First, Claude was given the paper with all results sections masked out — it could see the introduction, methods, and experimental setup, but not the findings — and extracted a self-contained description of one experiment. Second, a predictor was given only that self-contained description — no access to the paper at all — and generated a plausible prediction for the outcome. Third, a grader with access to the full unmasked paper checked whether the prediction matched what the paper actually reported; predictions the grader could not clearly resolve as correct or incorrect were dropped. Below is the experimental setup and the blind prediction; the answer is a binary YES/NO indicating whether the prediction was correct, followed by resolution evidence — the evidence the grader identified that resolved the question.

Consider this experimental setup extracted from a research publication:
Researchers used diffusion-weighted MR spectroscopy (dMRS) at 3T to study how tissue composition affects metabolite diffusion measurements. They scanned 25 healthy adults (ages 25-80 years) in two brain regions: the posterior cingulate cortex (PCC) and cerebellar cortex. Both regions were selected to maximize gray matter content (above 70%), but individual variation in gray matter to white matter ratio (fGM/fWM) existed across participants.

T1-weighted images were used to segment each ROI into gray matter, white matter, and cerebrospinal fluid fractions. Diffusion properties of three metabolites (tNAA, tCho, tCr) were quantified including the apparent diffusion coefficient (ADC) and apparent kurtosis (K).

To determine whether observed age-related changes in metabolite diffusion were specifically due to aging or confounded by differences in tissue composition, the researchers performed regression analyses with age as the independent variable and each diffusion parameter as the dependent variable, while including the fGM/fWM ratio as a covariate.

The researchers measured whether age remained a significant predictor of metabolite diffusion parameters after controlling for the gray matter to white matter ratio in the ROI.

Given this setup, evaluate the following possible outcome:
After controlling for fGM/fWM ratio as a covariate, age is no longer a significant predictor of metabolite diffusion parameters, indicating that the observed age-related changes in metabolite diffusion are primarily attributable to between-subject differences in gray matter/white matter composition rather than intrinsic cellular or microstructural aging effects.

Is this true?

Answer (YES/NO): NO